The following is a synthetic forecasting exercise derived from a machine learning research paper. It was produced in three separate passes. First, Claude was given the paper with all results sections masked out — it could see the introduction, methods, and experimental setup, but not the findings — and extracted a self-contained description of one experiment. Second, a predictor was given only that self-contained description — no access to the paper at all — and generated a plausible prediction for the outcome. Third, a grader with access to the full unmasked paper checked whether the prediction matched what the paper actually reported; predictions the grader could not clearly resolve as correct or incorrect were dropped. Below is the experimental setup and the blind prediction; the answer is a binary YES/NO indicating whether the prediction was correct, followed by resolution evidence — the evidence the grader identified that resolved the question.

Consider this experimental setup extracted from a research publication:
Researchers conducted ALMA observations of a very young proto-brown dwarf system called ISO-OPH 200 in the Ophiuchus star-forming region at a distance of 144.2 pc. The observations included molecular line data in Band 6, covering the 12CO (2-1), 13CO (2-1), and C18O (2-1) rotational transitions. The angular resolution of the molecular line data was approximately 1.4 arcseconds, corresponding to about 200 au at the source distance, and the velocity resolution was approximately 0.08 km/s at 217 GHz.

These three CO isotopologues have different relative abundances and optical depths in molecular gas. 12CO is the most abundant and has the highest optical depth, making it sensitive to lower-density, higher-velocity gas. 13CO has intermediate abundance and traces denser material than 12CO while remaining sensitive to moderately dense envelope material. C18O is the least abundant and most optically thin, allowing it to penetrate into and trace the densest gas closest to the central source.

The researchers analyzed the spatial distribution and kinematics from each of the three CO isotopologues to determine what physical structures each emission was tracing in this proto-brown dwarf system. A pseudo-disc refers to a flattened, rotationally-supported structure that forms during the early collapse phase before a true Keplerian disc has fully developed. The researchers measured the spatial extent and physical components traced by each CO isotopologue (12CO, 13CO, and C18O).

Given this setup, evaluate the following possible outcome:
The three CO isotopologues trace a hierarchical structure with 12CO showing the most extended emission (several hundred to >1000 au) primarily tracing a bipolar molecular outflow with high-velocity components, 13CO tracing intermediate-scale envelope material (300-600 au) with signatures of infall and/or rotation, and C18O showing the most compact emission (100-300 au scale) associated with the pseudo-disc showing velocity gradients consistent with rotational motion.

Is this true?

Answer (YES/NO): NO